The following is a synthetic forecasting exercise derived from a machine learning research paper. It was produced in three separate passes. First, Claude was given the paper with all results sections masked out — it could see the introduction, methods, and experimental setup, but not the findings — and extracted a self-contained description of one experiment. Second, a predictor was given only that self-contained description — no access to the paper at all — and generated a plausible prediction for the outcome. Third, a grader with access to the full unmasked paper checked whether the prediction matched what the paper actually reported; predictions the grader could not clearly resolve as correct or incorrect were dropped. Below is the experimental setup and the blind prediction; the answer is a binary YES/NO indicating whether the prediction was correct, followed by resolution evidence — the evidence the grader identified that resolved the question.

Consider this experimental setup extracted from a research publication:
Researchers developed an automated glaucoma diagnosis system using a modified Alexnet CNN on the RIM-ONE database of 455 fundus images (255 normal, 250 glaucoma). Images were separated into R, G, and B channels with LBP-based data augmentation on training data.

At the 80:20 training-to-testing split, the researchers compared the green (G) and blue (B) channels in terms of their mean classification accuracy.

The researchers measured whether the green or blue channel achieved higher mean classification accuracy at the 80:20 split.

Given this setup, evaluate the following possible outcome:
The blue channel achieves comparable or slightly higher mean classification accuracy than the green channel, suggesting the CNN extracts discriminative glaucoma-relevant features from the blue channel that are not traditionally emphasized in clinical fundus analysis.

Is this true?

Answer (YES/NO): NO